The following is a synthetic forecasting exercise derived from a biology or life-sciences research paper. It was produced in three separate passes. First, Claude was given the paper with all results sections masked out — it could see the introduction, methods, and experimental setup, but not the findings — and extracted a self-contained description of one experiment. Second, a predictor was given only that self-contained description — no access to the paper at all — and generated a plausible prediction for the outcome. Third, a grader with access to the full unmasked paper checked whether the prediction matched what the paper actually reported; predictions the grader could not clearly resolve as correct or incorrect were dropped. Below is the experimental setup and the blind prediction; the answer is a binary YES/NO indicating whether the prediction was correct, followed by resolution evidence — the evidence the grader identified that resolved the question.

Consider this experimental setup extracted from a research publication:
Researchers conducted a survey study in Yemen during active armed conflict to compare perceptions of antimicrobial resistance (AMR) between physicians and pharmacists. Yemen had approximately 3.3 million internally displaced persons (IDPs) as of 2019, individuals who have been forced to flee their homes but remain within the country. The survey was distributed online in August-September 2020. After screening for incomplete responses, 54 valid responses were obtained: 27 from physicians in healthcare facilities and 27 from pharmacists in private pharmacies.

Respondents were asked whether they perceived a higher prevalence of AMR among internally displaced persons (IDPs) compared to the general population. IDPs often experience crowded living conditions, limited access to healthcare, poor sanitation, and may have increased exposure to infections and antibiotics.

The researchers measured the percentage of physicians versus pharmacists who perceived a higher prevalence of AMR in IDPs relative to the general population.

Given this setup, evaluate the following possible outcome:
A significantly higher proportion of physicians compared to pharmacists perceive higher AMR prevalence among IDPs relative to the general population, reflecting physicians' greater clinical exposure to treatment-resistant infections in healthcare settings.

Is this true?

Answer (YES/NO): NO